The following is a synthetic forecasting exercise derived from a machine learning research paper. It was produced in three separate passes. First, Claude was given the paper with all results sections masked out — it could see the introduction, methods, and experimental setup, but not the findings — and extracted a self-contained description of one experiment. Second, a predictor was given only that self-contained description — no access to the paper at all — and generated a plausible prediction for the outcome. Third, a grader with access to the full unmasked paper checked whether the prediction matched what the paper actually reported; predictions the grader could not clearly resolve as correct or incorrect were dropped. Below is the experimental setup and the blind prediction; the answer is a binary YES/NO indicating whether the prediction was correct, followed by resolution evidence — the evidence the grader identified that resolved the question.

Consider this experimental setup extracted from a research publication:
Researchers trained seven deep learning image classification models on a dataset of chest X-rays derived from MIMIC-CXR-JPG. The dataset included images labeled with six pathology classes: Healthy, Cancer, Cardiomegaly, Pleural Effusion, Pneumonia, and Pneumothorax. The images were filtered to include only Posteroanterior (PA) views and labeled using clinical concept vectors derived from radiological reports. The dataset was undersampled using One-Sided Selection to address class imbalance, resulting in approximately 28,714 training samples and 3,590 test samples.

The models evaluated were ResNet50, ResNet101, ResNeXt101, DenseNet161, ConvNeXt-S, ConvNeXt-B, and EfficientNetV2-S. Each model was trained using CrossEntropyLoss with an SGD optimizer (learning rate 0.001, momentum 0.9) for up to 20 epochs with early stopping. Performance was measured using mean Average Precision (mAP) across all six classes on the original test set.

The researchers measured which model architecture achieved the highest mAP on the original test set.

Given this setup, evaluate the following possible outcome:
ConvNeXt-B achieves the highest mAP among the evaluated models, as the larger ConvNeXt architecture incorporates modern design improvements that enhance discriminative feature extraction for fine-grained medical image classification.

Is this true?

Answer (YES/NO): NO